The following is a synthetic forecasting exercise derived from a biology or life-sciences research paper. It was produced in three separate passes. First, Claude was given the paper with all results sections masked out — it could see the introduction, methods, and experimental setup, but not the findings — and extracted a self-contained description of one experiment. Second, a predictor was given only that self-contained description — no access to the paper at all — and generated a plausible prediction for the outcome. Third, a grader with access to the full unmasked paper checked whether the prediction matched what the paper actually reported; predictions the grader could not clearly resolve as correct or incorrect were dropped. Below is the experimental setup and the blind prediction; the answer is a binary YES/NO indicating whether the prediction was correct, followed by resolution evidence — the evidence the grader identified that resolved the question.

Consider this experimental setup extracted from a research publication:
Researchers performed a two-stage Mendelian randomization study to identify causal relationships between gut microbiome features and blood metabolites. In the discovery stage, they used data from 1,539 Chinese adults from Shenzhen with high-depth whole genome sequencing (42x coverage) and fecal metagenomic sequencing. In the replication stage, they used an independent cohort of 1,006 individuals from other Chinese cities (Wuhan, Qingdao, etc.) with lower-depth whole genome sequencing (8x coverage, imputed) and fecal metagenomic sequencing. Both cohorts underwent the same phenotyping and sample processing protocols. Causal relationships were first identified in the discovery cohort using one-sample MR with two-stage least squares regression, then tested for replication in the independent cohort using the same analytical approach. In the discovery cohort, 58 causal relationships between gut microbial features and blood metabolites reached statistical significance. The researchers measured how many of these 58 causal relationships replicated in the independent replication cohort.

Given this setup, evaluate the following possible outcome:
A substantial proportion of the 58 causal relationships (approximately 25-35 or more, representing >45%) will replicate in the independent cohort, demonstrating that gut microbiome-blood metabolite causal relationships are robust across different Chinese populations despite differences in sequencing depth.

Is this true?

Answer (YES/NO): YES